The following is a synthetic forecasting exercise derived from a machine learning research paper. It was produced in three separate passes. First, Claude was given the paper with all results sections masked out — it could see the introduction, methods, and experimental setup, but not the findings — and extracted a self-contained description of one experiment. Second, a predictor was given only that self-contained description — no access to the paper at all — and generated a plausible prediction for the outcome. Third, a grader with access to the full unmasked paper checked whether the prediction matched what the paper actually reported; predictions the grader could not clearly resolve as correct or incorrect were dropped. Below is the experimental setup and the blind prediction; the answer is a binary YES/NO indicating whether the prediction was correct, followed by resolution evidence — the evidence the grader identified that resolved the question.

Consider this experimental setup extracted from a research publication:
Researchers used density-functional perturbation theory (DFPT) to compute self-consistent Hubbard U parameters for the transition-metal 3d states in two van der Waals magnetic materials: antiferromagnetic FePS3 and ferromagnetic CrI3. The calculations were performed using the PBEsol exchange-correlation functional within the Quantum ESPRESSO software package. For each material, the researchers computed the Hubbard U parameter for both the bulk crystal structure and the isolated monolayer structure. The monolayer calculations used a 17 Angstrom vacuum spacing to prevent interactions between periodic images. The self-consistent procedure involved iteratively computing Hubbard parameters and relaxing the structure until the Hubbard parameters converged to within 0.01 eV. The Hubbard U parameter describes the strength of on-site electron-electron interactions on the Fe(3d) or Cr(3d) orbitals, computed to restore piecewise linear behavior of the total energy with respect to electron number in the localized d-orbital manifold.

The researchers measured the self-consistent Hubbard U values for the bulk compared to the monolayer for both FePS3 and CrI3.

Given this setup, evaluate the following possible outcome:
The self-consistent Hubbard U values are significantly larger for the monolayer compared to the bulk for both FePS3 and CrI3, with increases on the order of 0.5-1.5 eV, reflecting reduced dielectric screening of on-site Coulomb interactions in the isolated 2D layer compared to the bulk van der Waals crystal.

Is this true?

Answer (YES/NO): NO